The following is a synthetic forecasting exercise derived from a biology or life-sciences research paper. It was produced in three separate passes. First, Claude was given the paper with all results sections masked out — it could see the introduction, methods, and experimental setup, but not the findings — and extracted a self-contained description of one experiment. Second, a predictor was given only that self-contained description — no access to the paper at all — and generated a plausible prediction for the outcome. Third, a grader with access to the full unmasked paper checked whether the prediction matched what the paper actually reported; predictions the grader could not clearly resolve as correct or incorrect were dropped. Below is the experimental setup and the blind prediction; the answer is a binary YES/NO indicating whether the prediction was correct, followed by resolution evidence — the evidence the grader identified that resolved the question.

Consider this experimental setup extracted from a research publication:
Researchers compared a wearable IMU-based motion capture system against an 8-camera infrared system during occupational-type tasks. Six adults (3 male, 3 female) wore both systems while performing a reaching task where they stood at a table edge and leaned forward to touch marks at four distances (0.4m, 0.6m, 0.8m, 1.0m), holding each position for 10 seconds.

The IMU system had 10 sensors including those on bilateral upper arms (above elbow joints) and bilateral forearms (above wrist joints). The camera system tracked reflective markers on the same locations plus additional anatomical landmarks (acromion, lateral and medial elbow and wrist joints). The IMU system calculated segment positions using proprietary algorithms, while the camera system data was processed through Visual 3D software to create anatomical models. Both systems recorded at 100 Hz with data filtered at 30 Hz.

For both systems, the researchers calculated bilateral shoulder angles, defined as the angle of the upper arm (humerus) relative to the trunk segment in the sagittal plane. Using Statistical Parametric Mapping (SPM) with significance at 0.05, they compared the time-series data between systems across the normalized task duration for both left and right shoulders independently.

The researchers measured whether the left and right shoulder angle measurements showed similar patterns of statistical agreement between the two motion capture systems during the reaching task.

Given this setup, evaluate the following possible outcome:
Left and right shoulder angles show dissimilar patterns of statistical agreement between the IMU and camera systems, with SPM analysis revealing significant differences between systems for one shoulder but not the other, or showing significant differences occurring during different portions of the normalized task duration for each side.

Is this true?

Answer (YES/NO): NO